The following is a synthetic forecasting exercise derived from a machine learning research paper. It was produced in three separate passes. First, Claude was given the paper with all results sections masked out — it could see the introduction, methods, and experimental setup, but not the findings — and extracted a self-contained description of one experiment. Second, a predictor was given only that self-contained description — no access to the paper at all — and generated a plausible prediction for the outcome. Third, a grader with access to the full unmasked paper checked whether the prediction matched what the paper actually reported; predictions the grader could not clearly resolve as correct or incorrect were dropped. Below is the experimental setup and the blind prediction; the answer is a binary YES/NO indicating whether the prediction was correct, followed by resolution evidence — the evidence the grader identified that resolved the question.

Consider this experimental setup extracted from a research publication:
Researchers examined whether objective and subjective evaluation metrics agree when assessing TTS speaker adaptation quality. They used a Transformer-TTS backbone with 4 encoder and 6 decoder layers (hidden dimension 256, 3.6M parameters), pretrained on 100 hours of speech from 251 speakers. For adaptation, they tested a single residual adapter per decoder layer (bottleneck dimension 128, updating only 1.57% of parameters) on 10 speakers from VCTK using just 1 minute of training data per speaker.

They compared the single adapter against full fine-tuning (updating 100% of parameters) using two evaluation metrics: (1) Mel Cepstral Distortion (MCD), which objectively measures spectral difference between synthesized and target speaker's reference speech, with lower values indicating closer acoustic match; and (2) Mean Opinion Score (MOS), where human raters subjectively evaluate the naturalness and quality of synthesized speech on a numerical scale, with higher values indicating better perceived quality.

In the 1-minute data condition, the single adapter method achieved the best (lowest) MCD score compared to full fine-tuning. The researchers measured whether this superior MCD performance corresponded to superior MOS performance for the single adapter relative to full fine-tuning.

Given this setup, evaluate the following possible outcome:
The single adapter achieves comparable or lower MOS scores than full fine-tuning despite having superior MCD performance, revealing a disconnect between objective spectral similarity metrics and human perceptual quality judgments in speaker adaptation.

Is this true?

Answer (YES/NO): YES